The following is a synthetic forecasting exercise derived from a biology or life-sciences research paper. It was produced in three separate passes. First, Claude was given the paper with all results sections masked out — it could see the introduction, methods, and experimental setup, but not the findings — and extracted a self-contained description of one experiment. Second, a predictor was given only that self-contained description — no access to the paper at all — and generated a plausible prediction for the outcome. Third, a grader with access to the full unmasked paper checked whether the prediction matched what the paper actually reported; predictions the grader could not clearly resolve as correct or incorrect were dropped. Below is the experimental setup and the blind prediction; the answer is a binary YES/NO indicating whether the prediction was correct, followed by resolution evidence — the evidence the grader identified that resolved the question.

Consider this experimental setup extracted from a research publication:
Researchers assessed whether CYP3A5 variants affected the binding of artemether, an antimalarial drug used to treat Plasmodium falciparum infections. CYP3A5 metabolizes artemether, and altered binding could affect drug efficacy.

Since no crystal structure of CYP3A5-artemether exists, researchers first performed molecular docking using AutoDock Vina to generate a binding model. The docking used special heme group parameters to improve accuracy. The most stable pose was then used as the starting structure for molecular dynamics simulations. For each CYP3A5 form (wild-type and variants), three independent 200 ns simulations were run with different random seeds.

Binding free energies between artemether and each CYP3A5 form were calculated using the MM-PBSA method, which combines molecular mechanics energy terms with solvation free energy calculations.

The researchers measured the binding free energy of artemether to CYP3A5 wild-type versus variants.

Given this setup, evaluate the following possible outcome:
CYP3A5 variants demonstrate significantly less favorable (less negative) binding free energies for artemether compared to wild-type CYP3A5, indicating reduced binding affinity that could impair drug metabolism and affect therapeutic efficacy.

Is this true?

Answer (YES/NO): NO